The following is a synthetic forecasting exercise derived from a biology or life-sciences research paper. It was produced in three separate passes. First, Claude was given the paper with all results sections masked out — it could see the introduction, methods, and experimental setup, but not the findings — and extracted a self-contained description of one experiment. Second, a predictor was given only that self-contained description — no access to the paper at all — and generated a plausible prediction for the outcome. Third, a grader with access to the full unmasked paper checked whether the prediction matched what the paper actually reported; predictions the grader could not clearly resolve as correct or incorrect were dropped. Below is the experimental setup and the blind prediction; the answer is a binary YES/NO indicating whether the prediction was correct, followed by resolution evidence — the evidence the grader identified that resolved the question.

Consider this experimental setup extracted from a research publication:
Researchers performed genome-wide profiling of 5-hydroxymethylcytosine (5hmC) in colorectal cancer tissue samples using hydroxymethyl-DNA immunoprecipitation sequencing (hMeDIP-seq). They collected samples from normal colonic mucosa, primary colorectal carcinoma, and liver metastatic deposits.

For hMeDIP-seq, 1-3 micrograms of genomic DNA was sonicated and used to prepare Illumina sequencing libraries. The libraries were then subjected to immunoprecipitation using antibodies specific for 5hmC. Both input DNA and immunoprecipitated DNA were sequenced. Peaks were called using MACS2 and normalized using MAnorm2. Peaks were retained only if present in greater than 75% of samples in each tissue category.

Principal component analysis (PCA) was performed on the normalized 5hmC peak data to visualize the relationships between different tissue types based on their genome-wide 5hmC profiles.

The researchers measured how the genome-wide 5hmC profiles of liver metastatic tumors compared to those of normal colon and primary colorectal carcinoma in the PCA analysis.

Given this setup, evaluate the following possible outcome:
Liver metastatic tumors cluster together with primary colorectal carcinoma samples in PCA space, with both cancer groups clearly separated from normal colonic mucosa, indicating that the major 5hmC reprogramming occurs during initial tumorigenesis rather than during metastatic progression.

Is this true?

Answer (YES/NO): NO